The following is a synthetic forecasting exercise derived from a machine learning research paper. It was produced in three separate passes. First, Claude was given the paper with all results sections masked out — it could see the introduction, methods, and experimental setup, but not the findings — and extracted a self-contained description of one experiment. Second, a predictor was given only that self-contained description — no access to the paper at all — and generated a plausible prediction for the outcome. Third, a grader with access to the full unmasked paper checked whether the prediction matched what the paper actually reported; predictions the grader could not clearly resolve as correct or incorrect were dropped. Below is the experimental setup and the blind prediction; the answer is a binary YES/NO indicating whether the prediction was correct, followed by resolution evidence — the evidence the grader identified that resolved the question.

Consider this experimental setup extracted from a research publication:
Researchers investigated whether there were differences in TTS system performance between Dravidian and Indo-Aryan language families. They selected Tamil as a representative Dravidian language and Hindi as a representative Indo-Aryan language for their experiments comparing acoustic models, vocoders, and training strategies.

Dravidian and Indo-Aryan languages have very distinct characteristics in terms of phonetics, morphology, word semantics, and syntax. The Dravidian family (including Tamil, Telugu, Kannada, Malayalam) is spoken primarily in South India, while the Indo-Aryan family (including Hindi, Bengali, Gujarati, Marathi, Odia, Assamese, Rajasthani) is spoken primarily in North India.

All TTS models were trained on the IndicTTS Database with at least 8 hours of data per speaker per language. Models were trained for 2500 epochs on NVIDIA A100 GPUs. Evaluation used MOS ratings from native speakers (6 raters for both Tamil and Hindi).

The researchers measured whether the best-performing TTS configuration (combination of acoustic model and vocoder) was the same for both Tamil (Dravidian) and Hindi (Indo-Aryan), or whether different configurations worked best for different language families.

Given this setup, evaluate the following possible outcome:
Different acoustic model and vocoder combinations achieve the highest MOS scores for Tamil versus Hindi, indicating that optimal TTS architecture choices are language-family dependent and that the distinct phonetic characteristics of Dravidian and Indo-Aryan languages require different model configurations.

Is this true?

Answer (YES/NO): NO